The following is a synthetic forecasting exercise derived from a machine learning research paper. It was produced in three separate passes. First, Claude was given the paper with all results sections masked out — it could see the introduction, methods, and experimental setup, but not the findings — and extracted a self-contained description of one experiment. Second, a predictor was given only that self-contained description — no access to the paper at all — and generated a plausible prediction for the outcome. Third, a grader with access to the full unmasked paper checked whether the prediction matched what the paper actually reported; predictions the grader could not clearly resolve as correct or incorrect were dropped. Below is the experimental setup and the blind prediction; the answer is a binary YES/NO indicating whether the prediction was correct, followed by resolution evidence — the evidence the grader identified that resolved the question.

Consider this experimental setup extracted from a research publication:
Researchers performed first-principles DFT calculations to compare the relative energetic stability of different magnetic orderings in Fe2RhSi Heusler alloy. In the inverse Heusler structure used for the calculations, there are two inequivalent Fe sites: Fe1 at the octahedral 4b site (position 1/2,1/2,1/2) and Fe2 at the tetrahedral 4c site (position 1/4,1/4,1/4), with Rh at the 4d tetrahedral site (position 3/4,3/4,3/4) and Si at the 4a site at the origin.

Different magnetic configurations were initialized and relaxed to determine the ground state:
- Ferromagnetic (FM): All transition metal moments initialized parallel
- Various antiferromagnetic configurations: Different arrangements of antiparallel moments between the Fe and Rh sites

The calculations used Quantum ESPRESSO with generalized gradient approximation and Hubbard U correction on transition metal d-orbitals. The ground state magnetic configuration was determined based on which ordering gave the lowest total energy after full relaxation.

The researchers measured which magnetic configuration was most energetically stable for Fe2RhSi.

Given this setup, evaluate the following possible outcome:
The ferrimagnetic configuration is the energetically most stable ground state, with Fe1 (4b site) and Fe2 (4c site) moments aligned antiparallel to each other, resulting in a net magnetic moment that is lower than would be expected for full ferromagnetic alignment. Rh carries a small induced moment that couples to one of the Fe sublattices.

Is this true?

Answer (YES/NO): NO